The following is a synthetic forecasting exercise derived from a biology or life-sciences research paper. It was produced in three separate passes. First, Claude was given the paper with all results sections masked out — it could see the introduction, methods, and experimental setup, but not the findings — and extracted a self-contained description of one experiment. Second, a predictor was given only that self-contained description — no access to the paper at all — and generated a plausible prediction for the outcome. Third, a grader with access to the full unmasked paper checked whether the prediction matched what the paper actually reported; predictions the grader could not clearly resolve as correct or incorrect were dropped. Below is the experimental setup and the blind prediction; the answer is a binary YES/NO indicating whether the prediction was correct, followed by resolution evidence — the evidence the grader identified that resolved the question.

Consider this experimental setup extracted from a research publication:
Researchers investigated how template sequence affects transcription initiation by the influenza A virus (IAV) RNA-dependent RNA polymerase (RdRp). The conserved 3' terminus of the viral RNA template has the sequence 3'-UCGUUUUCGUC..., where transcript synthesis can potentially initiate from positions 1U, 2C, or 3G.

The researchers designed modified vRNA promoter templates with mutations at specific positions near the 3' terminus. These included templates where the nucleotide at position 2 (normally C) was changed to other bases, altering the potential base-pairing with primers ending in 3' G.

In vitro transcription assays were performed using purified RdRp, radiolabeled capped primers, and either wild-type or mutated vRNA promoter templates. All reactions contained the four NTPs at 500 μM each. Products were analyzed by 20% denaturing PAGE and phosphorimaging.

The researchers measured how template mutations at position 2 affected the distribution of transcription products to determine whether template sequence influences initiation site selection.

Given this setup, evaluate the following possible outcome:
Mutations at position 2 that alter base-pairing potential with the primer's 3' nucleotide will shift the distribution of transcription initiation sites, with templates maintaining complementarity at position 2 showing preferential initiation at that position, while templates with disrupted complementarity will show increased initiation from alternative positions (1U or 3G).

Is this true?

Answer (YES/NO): YES